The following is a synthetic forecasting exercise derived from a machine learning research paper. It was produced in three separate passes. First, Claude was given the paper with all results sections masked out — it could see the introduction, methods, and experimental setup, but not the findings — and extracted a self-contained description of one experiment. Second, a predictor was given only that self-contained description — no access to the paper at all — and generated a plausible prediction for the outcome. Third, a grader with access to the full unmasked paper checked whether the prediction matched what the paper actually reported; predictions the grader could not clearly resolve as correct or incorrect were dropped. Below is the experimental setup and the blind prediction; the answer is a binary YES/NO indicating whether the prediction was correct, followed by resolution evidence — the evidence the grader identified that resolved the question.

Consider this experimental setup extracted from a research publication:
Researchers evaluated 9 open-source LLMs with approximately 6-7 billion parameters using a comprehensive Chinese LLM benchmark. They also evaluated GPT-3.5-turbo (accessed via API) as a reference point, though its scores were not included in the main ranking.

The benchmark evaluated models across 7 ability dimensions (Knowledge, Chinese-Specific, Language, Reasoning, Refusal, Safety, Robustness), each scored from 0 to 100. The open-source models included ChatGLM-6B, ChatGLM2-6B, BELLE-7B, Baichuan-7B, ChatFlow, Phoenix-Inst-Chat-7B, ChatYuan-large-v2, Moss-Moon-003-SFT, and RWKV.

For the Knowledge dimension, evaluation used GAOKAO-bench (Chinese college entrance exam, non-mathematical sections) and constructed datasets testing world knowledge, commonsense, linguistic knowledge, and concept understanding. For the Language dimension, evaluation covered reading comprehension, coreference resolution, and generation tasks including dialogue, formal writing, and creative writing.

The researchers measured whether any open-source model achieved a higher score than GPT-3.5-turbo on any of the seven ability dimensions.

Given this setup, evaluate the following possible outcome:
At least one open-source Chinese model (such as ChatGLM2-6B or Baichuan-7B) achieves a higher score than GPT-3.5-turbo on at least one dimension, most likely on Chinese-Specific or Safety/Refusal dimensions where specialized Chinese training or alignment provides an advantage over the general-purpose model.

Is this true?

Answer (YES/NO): NO